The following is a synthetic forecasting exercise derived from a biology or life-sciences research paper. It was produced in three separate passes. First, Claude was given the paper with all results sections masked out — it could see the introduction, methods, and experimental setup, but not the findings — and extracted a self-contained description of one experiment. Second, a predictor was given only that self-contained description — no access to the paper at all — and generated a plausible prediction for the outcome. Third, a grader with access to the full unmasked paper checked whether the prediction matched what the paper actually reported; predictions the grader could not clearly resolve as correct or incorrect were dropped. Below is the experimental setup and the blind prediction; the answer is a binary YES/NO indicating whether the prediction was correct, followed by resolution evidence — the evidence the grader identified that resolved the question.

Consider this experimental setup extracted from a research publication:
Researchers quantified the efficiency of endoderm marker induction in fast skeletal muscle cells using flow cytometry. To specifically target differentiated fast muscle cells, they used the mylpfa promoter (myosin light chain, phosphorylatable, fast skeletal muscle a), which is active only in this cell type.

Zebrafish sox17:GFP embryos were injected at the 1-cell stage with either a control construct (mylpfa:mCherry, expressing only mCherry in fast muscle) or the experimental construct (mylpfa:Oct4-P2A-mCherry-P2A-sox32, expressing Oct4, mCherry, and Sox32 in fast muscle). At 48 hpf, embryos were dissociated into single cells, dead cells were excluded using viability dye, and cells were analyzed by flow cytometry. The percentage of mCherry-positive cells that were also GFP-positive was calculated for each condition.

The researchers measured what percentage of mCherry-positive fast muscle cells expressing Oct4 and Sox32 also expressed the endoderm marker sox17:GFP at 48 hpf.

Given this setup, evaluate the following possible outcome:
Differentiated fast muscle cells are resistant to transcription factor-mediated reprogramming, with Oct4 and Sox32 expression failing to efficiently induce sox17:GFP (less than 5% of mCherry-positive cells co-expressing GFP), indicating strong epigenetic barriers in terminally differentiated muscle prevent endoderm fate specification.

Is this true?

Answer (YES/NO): NO